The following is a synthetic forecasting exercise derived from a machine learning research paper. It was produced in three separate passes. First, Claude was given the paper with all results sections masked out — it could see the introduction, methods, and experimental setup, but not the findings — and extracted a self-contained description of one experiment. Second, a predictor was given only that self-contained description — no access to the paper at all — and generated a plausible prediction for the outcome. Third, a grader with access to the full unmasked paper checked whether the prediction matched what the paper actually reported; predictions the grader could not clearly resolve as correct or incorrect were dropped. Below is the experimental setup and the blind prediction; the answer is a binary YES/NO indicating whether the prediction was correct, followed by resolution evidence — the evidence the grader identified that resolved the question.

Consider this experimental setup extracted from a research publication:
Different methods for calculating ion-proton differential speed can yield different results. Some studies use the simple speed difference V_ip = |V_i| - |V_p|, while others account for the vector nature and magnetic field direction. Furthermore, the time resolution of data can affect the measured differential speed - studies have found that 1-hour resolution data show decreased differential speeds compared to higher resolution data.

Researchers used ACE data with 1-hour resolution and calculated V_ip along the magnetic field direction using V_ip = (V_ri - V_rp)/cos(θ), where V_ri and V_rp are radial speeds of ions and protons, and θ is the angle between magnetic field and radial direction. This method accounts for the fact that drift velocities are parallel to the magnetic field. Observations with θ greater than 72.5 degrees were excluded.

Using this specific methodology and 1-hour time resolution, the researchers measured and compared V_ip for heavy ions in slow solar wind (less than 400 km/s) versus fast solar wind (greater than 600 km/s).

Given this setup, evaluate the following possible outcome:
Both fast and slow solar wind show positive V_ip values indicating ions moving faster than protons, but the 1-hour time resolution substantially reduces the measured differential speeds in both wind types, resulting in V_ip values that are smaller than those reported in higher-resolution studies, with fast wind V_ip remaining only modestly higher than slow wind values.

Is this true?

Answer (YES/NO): NO